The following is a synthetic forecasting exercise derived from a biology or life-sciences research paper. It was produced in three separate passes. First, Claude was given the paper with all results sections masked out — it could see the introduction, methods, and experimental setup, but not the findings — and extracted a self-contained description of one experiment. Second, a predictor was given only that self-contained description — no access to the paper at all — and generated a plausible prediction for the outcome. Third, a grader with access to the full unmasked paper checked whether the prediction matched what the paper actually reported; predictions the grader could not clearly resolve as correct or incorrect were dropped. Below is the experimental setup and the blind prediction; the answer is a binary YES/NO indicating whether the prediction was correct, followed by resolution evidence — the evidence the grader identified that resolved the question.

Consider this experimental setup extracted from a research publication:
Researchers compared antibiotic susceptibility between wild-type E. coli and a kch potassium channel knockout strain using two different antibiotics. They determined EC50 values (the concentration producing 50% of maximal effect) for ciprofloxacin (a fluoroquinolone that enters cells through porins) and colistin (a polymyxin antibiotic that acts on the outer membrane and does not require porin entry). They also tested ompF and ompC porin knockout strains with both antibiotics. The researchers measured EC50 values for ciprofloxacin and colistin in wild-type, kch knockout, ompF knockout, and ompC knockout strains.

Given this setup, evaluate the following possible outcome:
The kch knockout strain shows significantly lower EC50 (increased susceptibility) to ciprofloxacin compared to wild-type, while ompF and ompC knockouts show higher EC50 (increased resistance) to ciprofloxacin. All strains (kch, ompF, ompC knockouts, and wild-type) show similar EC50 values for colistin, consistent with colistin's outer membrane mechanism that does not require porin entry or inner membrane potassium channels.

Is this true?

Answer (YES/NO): NO